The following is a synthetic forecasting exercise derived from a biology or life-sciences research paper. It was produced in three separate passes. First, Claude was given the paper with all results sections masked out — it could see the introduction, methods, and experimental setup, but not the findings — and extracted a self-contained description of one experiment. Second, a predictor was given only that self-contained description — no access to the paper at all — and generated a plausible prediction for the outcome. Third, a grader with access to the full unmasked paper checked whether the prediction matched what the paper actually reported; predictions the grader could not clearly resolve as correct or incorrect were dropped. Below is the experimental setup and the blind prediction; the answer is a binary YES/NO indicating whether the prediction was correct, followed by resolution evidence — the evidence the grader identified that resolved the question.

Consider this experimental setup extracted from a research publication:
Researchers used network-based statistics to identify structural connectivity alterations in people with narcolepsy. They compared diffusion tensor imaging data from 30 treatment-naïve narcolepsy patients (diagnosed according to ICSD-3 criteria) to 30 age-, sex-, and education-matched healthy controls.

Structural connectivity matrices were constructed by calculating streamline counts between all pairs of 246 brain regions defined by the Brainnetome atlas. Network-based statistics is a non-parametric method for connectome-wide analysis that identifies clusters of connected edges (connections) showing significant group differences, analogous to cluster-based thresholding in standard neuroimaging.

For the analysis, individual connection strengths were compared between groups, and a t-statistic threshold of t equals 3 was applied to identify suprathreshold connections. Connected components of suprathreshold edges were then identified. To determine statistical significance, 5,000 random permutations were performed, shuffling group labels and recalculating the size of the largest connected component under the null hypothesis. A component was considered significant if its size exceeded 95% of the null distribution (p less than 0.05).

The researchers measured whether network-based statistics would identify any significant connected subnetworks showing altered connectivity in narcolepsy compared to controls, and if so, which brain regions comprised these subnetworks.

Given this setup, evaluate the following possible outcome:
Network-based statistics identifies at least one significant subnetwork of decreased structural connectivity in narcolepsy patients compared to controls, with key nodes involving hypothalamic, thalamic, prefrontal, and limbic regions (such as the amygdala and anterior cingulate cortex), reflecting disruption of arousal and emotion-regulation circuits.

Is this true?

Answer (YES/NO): NO